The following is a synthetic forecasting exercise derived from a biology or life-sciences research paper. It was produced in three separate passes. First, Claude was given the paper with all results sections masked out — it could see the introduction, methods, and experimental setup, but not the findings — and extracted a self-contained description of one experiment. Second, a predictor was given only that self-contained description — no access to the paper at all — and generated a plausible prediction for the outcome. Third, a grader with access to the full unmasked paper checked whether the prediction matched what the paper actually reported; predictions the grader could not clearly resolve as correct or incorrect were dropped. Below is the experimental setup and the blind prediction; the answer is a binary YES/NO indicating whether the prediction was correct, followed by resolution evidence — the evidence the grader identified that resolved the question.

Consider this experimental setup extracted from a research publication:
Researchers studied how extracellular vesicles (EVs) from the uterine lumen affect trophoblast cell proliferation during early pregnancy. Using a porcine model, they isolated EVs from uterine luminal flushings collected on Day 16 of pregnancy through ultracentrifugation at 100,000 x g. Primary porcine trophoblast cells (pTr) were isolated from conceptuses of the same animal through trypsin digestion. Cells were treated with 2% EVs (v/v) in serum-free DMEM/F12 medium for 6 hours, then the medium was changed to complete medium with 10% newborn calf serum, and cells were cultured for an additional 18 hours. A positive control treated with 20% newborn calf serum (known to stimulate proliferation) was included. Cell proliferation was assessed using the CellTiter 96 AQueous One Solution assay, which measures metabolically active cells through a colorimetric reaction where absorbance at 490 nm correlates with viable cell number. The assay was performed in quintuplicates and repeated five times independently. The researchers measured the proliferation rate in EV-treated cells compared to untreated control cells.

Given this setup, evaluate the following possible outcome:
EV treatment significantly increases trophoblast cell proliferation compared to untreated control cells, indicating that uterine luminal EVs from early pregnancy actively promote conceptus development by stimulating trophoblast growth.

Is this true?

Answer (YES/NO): YES